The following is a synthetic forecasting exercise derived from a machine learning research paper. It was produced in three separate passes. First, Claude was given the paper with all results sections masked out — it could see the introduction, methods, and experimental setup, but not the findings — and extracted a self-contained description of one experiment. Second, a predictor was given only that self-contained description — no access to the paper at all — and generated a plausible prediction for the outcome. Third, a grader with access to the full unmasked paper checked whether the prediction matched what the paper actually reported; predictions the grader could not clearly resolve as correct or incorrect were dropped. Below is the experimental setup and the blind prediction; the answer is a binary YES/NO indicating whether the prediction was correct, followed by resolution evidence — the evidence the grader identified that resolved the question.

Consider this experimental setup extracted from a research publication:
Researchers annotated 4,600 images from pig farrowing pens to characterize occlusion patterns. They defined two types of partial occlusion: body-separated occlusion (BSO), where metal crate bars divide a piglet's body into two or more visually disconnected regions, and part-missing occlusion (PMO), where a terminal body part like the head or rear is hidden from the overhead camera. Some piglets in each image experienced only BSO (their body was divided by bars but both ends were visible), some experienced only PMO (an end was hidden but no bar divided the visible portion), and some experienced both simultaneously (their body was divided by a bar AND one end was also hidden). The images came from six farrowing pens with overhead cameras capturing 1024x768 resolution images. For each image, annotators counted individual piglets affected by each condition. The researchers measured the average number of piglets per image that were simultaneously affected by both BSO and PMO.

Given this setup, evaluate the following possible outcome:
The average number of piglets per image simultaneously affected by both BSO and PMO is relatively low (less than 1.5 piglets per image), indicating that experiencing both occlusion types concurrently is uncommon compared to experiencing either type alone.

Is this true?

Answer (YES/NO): NO